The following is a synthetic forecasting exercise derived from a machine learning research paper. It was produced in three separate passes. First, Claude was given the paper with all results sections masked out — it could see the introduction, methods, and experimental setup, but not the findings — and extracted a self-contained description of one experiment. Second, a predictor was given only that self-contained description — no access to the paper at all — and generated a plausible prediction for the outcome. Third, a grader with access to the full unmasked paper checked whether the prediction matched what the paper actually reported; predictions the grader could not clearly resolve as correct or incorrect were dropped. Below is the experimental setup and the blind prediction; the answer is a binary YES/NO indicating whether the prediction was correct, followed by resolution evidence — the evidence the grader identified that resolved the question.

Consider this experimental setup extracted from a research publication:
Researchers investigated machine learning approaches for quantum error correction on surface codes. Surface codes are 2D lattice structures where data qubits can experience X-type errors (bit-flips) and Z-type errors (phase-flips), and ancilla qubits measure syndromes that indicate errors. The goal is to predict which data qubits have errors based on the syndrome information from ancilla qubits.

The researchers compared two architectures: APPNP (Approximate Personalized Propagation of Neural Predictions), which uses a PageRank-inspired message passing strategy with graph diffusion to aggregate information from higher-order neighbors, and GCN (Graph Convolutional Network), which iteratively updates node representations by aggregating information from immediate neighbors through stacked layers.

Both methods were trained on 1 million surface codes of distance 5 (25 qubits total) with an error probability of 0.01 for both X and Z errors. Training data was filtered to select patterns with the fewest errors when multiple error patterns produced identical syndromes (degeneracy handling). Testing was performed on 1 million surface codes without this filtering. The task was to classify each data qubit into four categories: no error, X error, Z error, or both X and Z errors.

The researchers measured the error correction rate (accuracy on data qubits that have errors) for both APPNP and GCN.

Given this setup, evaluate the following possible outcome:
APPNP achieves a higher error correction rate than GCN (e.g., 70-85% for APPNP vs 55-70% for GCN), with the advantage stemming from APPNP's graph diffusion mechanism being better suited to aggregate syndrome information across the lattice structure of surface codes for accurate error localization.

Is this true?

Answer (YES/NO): NO